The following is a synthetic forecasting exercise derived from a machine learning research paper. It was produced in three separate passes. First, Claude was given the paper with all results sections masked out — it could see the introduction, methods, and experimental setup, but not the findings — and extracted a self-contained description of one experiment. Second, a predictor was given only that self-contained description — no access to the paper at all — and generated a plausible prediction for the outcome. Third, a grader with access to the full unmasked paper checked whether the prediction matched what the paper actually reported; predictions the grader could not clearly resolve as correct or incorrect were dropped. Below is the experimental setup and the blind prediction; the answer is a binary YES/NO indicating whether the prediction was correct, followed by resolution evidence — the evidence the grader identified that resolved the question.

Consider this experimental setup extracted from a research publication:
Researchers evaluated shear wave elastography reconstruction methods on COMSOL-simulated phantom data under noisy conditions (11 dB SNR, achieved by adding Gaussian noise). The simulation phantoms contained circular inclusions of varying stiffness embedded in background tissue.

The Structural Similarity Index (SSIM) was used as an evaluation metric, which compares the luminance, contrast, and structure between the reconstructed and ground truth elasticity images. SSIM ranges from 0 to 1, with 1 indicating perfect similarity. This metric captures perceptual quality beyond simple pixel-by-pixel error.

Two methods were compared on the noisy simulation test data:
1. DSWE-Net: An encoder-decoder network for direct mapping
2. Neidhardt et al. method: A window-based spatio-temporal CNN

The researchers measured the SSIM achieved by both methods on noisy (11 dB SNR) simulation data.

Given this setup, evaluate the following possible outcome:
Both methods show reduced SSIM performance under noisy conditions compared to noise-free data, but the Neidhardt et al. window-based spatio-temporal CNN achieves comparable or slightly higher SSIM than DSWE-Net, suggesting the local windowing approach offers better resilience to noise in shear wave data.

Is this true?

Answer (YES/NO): YES